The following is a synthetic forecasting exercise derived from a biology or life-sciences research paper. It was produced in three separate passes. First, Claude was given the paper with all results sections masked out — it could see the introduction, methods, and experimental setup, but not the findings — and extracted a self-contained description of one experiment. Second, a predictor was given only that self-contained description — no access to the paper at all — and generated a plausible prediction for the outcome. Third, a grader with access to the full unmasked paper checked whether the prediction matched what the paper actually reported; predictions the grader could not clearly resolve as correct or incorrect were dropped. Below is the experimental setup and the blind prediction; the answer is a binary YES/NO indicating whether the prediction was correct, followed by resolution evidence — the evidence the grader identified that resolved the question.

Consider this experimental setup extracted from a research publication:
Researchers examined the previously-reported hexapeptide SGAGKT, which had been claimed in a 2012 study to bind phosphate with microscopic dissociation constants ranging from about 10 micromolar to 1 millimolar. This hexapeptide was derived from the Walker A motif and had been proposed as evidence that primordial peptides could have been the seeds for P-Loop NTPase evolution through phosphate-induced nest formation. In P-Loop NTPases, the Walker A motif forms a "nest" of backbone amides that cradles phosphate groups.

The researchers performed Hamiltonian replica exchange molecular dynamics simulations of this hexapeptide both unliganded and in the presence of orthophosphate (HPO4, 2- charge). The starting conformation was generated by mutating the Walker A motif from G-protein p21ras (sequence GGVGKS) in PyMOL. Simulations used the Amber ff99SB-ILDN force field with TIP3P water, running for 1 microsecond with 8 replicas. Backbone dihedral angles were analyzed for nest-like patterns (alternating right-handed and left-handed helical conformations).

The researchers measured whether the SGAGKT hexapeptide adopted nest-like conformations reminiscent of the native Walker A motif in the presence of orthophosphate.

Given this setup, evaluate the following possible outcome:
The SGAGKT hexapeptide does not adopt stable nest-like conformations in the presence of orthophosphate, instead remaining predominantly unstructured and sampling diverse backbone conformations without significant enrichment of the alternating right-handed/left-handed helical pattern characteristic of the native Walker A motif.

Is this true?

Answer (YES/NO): YES